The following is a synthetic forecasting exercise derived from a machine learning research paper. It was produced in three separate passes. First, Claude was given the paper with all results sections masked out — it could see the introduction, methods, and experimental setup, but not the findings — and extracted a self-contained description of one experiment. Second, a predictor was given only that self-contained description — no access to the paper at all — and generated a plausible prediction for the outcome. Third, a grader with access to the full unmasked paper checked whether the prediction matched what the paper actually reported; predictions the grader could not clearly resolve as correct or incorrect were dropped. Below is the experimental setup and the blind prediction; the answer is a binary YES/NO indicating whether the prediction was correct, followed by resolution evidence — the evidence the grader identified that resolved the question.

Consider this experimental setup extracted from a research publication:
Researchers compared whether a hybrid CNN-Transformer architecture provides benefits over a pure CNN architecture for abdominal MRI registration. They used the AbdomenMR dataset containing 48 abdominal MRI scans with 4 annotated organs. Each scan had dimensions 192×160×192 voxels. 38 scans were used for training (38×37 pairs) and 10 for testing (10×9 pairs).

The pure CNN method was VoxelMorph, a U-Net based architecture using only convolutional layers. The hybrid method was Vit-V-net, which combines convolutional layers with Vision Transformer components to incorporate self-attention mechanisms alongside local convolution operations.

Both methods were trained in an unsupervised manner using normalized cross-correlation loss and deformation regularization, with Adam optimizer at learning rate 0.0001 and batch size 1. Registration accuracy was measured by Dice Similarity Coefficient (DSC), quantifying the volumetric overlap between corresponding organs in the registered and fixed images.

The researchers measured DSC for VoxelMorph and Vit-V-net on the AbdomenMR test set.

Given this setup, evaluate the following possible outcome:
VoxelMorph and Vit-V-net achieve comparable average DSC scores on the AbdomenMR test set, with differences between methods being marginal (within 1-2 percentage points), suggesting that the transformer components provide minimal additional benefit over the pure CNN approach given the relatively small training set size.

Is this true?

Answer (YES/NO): YES